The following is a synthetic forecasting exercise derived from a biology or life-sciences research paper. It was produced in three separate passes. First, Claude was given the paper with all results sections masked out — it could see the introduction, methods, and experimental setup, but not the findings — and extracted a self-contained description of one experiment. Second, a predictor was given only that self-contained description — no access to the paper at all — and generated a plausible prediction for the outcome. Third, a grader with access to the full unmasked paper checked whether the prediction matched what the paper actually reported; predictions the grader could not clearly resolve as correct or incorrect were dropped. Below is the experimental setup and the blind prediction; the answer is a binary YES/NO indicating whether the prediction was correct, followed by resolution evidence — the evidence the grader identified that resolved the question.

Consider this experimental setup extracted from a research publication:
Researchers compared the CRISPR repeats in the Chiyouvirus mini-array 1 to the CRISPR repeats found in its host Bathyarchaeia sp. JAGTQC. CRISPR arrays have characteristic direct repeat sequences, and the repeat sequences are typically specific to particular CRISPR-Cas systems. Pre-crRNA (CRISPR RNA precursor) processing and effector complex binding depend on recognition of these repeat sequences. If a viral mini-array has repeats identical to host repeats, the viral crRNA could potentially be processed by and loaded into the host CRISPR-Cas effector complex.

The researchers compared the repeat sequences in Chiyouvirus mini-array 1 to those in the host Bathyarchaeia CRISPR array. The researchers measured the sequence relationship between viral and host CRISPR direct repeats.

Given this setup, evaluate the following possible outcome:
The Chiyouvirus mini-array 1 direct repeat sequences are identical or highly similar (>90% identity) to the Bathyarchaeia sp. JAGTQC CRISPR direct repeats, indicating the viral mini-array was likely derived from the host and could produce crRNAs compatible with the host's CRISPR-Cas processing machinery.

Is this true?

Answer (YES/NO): YES